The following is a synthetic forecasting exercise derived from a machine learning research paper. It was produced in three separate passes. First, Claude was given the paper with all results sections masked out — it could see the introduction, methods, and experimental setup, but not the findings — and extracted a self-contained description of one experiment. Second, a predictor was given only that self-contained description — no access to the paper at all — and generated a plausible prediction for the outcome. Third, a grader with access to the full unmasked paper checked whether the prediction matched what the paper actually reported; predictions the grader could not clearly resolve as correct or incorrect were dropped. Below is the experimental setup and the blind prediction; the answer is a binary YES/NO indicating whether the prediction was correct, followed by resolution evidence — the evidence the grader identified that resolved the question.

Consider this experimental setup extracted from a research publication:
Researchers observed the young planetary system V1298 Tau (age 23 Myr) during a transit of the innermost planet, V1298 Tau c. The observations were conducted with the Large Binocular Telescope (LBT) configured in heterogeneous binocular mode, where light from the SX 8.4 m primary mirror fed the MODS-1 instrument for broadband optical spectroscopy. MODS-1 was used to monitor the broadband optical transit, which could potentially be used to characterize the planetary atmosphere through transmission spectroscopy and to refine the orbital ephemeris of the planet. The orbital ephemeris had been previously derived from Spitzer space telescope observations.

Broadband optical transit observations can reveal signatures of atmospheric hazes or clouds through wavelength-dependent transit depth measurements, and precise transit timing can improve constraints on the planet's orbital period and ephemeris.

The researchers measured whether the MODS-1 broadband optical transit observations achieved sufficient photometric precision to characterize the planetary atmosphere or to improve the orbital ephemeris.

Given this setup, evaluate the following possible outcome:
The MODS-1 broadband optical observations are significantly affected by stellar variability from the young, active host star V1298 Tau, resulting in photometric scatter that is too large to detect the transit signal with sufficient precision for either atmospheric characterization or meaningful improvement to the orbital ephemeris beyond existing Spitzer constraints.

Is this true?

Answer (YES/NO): NO